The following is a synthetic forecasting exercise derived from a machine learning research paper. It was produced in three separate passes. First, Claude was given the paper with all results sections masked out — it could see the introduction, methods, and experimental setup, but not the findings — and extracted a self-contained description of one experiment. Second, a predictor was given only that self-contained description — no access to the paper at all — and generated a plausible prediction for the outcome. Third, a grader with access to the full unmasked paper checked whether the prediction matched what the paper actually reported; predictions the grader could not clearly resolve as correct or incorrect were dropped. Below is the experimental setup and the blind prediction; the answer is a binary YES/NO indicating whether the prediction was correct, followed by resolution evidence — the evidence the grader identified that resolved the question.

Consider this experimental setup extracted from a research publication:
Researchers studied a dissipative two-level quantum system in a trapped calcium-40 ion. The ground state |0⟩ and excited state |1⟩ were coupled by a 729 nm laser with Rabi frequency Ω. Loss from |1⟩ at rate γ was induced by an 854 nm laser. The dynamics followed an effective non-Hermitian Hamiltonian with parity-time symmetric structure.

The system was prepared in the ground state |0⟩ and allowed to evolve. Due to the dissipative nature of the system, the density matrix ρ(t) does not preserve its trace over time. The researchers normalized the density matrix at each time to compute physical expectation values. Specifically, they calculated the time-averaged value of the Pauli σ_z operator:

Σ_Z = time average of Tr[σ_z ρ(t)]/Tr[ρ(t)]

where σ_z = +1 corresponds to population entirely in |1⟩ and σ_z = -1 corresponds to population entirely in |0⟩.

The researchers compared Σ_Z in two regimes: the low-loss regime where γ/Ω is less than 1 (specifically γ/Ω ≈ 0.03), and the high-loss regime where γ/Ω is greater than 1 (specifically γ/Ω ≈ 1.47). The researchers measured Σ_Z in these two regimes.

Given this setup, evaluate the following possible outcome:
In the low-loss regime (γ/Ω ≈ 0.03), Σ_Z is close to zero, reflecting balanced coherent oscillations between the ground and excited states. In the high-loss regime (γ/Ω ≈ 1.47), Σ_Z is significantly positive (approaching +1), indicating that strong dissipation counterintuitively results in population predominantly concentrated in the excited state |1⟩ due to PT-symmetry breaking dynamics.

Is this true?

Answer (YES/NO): NO